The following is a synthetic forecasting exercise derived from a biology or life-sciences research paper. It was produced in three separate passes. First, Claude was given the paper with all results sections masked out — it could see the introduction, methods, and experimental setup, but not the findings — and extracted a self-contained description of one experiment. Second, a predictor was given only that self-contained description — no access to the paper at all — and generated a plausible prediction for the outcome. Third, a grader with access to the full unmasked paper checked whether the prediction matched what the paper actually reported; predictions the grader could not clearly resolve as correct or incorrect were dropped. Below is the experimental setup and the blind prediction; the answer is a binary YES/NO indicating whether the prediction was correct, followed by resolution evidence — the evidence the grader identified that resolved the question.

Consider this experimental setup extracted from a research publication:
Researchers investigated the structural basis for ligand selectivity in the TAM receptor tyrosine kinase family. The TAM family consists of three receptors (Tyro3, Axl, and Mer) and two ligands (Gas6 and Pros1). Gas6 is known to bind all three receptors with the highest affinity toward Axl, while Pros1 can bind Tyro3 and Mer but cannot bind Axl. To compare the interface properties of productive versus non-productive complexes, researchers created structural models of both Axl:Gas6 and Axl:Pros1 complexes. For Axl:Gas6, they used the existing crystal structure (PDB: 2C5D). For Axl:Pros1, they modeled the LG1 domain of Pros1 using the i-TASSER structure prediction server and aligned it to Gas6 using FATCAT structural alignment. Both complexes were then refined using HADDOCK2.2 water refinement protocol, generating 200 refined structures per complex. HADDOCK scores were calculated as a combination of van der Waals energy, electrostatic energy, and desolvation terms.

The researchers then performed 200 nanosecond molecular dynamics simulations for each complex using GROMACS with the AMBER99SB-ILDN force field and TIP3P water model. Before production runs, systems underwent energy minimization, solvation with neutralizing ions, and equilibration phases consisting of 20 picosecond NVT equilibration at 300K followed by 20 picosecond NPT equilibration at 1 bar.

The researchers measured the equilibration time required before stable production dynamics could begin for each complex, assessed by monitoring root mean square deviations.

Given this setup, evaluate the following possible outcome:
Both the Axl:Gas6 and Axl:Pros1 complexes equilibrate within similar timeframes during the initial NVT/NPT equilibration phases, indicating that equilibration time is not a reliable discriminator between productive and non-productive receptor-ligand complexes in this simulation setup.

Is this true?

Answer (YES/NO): NO